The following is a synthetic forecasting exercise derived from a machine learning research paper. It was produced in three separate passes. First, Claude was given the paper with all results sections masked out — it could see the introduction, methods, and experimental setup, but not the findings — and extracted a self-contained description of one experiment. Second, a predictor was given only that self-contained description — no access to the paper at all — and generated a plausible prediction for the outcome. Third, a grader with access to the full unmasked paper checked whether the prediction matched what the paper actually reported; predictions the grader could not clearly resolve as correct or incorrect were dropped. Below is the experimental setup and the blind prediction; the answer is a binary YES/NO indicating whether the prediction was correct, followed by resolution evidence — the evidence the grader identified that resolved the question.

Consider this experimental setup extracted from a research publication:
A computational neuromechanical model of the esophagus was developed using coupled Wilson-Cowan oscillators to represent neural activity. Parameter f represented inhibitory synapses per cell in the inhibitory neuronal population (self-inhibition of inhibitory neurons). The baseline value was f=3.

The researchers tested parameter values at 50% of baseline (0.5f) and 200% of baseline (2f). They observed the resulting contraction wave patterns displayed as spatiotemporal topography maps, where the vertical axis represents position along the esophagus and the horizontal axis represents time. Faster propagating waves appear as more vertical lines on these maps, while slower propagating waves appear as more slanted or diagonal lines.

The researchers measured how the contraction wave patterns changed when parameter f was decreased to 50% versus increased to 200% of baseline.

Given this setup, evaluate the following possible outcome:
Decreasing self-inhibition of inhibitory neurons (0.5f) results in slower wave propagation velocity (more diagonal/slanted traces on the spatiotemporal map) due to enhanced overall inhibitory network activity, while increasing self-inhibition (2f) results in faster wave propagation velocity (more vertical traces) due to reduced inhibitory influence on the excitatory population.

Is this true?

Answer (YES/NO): YES